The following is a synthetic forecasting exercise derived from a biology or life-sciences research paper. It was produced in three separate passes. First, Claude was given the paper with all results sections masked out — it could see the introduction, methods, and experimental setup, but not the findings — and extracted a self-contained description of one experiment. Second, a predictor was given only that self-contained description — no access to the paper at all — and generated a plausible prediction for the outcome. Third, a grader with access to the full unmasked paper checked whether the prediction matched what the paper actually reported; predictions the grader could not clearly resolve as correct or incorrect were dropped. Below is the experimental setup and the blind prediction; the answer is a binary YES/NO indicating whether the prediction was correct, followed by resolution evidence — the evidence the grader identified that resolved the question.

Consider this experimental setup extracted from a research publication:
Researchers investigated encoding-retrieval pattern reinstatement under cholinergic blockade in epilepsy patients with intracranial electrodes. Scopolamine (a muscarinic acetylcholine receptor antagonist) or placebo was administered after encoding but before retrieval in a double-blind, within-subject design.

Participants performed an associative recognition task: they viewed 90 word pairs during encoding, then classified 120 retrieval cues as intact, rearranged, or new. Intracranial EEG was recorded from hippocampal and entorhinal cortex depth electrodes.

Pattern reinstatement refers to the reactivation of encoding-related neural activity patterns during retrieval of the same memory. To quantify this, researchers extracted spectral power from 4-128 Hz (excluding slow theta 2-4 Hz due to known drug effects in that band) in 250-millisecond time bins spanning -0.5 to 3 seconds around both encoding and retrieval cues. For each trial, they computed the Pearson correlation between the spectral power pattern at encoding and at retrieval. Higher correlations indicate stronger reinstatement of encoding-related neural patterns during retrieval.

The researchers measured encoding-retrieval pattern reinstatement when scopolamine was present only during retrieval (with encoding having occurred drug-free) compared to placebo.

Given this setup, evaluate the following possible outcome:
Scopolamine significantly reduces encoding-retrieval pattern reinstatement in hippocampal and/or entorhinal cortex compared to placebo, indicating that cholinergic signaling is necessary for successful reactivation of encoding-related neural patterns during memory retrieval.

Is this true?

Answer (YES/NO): NO